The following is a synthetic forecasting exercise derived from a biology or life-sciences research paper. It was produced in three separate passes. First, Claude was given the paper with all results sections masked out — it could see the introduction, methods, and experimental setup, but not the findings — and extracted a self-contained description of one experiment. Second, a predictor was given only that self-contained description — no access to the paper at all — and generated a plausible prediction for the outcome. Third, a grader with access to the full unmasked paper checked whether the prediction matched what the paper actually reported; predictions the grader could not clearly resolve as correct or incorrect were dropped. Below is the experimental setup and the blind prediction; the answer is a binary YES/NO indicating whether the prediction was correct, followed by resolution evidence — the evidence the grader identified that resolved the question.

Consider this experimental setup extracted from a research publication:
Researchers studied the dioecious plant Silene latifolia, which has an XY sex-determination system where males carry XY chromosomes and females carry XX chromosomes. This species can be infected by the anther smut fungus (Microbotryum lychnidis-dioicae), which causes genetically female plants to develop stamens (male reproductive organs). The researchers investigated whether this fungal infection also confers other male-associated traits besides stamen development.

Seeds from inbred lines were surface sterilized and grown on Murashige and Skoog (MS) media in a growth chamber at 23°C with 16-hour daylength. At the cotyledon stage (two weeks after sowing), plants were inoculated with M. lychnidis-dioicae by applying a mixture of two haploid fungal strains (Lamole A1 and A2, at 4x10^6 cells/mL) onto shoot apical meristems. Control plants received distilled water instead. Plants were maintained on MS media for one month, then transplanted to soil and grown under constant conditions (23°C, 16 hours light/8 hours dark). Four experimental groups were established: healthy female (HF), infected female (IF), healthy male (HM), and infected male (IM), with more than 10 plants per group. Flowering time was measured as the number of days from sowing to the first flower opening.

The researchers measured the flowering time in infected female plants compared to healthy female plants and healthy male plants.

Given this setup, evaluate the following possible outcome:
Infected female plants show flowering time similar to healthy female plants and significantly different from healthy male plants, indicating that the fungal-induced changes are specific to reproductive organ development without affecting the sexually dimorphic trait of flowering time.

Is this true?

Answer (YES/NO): NO